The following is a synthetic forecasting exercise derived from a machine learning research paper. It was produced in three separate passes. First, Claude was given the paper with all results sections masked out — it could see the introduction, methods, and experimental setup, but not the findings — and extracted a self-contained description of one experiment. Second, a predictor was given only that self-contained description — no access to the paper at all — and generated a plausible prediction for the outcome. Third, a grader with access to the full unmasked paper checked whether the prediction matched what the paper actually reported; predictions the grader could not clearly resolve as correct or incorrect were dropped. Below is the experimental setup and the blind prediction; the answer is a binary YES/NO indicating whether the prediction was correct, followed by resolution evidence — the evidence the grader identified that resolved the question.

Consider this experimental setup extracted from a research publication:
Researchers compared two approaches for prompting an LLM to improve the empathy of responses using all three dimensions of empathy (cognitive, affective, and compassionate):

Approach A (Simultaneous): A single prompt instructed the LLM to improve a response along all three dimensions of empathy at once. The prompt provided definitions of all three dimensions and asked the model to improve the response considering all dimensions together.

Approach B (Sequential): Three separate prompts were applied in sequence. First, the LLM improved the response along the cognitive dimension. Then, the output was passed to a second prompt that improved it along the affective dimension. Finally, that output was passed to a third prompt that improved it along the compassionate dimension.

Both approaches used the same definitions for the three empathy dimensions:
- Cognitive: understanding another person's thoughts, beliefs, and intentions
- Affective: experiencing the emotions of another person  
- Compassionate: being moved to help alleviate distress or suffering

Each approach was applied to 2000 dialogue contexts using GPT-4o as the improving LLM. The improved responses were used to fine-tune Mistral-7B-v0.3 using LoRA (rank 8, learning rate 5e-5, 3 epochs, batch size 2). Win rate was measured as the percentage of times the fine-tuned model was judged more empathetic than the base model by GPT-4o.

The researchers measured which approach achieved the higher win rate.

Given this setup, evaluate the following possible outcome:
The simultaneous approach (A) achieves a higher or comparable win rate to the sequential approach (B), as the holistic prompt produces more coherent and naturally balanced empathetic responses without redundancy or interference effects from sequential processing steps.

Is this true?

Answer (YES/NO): YES